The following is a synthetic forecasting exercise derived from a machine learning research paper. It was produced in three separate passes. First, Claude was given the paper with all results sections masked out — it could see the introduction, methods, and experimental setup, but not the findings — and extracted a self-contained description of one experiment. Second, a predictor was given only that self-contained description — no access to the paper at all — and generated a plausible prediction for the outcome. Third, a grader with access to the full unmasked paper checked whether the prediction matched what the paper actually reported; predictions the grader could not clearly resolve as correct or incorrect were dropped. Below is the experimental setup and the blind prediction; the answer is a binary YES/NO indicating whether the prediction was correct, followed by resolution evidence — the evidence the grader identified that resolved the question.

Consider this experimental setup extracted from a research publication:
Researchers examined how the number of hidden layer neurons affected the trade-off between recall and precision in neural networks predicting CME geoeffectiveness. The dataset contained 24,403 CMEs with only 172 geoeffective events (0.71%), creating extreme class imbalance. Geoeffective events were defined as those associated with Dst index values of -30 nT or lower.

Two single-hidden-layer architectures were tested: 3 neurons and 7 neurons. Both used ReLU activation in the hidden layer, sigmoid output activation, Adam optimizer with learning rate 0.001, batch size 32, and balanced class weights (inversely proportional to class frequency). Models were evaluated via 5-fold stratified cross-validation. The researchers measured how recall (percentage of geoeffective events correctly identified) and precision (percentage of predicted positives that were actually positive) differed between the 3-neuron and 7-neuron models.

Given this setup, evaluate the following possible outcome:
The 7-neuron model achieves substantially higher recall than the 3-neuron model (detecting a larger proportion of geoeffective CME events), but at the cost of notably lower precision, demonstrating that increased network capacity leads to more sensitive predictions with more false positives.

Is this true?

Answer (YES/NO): NO